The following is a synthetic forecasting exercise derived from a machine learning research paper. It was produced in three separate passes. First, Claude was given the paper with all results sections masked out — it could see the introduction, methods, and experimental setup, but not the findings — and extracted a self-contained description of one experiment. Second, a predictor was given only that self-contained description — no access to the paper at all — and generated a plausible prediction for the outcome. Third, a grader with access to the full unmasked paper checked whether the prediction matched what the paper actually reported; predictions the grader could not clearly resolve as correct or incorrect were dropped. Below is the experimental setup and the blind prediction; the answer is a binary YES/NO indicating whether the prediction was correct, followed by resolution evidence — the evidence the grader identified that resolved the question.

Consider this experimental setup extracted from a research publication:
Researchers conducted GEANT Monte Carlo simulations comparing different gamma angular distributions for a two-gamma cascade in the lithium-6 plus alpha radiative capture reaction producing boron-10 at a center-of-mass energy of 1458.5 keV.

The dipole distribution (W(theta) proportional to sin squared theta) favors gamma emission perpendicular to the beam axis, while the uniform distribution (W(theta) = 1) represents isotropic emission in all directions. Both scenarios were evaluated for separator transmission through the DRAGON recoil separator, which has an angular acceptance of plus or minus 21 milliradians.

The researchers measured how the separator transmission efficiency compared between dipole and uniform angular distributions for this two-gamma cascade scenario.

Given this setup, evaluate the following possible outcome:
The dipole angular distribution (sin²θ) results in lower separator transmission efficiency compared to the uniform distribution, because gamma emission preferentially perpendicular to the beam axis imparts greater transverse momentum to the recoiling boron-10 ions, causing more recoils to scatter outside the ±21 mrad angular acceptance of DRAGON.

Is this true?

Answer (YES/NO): NO